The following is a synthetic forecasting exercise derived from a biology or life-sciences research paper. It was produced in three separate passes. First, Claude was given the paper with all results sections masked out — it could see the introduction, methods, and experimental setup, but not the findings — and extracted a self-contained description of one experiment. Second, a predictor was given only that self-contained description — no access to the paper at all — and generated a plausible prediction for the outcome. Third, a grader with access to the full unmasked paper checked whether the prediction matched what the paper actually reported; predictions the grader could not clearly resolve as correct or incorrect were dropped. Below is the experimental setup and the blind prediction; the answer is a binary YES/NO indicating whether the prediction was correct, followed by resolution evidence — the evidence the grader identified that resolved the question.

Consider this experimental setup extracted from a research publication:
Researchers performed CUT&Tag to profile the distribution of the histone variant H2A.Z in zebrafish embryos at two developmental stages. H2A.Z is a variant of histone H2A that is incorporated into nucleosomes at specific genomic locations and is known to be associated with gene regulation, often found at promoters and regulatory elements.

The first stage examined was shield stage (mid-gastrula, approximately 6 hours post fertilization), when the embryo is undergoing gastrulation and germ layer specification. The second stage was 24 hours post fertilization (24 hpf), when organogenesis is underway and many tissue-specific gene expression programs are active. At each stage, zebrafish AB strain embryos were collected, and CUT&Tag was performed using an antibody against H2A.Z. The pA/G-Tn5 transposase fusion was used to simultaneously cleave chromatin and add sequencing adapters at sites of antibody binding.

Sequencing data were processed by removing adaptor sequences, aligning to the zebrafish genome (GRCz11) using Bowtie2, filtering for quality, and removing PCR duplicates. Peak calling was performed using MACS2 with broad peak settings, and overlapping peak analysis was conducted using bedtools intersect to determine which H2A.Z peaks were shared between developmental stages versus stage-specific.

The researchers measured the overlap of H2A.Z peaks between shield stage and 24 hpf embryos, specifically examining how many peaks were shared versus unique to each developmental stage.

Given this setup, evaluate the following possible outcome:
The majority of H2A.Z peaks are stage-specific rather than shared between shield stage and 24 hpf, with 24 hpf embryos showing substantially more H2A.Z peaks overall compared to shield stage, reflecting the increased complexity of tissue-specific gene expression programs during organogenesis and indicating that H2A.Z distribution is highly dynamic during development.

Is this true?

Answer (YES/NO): NO